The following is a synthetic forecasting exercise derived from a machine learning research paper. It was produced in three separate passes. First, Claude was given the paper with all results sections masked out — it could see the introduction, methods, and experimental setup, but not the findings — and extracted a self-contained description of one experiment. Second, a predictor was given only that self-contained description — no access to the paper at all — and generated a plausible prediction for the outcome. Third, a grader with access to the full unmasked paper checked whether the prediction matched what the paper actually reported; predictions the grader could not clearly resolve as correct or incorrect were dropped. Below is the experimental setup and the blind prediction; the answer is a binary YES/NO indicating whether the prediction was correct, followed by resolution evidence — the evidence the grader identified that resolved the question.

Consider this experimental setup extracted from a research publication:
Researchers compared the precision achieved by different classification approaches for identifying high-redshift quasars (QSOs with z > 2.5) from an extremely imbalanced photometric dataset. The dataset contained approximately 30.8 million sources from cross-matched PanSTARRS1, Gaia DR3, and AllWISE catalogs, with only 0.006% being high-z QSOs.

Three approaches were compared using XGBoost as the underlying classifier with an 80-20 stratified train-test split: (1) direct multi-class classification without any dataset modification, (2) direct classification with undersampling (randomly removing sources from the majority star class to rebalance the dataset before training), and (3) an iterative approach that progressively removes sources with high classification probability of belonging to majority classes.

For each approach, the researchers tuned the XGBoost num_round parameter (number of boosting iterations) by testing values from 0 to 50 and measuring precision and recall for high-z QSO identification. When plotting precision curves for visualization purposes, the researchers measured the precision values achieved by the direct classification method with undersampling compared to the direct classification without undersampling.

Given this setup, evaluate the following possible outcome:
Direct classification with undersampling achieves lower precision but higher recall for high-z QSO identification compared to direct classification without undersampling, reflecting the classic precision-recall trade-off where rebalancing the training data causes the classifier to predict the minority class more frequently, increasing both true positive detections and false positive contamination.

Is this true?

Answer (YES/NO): YES